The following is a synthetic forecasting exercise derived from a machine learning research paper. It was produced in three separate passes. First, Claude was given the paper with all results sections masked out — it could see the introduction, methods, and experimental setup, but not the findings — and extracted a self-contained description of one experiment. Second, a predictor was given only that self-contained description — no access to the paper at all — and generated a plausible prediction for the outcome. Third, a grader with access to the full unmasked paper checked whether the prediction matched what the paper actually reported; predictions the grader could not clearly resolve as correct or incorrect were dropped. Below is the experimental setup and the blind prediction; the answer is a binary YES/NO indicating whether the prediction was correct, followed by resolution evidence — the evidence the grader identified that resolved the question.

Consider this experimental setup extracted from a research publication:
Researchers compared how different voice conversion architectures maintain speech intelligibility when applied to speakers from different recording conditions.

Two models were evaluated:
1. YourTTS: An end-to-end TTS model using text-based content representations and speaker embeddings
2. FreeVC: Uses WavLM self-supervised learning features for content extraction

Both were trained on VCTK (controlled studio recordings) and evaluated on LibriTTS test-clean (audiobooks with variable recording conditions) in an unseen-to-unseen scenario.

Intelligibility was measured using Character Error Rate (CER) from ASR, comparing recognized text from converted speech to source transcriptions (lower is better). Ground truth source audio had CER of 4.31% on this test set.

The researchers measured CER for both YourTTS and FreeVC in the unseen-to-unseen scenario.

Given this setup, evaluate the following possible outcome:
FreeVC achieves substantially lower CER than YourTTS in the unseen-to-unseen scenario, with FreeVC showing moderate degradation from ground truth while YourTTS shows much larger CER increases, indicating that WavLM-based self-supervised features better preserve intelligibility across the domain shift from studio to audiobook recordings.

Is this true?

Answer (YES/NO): YES